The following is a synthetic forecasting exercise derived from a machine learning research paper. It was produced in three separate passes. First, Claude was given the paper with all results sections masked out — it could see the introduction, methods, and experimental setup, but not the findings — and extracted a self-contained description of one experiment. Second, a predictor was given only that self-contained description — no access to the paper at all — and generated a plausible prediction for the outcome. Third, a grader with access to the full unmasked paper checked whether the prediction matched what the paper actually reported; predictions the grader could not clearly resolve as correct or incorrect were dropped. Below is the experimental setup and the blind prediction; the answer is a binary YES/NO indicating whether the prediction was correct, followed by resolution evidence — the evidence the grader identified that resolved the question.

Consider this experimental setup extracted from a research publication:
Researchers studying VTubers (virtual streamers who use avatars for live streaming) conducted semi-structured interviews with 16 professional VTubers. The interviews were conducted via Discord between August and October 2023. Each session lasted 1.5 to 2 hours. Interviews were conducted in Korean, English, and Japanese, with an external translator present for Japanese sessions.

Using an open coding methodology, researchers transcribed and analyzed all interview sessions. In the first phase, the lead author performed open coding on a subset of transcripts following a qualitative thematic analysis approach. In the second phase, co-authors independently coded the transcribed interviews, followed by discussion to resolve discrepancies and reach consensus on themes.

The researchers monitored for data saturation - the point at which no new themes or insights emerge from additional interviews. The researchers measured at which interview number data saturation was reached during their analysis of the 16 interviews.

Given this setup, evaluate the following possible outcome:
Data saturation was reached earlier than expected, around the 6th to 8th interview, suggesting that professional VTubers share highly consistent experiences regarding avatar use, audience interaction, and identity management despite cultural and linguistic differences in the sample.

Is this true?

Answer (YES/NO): NO